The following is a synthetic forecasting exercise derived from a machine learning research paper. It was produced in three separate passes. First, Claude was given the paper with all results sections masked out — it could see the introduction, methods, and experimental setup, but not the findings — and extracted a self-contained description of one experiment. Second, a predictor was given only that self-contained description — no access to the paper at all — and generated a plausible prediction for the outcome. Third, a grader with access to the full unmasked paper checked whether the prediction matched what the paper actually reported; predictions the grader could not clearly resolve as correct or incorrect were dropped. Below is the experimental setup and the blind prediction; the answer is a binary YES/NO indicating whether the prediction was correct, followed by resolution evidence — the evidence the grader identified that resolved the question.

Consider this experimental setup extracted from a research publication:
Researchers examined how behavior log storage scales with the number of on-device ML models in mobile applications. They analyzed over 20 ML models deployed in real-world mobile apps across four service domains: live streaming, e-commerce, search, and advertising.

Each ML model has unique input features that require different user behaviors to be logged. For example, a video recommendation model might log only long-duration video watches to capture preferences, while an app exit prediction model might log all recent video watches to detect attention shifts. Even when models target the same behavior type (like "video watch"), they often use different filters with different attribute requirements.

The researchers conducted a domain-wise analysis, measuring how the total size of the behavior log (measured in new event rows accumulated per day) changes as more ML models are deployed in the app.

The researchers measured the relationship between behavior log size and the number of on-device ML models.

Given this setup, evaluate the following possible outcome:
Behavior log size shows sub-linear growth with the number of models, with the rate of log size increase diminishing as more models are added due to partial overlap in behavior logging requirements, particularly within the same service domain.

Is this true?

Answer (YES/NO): NO